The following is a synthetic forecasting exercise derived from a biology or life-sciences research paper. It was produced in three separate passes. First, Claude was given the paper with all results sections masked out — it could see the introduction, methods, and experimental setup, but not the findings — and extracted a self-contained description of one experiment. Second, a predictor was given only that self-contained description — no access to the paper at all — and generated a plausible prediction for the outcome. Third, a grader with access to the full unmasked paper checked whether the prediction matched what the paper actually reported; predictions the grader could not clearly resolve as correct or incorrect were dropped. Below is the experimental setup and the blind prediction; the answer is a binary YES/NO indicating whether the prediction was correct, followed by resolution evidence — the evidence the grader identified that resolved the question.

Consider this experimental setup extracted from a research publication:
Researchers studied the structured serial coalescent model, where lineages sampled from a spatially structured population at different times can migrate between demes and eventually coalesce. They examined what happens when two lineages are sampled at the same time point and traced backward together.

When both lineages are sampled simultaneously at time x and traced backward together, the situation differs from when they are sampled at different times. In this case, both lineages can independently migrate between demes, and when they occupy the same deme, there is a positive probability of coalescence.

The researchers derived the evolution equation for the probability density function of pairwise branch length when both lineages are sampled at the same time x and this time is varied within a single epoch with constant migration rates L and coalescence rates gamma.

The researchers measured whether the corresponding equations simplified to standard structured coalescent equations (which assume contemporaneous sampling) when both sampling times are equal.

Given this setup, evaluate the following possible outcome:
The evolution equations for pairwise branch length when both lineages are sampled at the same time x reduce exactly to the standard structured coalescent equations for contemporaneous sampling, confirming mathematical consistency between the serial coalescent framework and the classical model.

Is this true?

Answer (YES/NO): YES